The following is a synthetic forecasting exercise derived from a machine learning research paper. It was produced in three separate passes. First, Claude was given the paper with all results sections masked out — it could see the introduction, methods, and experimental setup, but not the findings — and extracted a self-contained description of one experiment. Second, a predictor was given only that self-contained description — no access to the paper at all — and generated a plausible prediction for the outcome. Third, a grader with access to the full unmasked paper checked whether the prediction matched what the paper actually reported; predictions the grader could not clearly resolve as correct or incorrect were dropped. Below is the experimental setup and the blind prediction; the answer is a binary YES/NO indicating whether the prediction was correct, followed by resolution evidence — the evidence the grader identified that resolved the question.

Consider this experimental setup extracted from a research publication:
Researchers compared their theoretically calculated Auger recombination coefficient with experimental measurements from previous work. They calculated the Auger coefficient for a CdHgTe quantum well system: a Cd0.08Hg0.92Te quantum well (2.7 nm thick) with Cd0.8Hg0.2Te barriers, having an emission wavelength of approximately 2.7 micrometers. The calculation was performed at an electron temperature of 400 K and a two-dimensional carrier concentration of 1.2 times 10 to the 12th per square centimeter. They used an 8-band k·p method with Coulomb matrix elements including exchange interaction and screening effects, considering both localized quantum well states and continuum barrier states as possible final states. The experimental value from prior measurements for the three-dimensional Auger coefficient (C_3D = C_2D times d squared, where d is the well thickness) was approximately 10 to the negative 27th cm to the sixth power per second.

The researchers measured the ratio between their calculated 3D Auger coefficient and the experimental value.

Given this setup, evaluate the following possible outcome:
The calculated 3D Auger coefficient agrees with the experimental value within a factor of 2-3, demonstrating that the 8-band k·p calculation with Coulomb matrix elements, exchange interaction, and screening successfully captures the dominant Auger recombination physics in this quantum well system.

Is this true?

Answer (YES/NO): YES